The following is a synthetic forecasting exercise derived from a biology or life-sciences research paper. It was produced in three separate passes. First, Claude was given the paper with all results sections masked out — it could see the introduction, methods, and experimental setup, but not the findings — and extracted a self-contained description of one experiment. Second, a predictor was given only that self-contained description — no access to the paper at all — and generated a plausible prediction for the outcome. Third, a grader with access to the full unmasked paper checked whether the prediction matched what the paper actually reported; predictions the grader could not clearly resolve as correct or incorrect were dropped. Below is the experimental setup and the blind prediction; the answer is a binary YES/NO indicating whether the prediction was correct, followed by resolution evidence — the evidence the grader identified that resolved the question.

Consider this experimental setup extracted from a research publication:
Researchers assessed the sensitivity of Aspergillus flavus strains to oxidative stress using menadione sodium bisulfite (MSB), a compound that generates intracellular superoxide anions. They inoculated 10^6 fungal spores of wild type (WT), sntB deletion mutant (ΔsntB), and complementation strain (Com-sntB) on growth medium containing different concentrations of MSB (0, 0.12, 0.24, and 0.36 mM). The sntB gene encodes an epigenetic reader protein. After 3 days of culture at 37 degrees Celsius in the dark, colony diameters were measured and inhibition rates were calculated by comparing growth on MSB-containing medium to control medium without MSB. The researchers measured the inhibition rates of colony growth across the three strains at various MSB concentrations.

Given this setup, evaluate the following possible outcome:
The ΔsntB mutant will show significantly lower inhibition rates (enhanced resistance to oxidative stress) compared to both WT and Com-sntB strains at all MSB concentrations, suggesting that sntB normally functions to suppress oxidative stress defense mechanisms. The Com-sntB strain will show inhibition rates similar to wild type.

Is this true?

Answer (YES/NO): NO